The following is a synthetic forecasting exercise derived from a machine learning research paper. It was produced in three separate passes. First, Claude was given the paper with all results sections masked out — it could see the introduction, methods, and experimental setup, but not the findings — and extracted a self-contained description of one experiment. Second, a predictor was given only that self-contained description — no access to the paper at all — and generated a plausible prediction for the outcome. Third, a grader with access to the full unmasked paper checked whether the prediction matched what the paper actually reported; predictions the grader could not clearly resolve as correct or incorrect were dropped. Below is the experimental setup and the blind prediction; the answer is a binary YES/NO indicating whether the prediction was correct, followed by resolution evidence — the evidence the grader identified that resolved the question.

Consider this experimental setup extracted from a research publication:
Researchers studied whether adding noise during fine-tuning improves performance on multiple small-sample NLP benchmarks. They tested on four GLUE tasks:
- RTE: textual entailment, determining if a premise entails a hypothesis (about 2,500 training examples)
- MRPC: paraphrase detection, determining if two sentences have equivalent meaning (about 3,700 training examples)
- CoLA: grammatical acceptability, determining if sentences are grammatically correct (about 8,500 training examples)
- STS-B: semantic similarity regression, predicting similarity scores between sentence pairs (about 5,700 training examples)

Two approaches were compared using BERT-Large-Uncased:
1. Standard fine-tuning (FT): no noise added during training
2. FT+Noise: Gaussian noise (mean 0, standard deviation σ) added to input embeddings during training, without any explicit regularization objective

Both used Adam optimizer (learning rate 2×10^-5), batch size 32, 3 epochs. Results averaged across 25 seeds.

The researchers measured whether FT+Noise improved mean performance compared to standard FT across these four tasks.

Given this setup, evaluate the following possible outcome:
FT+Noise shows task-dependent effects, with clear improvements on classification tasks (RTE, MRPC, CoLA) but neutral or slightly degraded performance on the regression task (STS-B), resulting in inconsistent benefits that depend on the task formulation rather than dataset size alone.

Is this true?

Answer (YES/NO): NO